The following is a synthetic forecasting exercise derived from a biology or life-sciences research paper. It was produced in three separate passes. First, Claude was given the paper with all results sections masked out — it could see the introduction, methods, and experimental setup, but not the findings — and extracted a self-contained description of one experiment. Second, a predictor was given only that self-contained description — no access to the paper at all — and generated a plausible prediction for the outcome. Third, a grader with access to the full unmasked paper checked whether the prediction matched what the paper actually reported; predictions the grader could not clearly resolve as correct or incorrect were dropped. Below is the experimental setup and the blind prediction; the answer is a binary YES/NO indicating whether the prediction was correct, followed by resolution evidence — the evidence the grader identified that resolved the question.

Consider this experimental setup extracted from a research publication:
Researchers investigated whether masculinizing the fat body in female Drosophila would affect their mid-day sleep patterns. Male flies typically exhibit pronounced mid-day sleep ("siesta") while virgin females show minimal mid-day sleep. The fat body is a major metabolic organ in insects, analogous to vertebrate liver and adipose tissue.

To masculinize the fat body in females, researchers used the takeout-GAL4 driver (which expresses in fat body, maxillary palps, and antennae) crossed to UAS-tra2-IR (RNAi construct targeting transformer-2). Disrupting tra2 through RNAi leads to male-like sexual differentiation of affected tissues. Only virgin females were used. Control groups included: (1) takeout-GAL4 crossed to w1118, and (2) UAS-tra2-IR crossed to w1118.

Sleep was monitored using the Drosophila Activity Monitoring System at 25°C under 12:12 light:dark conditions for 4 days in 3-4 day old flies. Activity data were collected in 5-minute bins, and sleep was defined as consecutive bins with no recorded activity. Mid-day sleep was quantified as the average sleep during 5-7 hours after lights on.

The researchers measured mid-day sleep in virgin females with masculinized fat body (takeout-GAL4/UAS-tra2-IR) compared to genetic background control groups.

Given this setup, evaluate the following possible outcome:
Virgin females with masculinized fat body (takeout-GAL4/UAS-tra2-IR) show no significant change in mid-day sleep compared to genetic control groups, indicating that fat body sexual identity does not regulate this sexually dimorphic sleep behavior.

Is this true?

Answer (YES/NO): NO